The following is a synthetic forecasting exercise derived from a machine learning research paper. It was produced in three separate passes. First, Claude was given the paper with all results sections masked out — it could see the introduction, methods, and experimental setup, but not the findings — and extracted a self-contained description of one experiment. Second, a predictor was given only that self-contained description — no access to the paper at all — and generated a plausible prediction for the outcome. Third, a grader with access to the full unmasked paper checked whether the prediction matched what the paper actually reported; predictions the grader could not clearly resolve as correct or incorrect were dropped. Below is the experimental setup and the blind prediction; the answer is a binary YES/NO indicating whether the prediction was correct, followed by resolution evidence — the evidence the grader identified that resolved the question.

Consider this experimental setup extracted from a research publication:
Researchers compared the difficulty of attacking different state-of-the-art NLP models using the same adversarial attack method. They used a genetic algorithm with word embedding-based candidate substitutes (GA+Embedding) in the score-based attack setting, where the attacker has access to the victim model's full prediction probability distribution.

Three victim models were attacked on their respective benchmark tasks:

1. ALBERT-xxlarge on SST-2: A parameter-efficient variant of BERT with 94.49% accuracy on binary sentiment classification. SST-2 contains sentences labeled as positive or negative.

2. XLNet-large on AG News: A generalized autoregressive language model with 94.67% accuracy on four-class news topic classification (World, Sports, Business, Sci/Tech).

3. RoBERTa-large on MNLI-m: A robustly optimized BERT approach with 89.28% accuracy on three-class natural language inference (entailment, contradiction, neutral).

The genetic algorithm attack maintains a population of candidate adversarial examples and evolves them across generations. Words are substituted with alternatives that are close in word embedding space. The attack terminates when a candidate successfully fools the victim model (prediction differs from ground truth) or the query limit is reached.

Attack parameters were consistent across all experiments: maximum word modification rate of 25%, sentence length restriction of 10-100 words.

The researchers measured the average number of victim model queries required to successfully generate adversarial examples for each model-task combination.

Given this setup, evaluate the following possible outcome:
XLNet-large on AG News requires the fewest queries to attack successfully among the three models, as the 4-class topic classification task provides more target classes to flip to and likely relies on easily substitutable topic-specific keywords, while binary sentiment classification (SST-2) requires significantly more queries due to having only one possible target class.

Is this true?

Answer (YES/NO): NO